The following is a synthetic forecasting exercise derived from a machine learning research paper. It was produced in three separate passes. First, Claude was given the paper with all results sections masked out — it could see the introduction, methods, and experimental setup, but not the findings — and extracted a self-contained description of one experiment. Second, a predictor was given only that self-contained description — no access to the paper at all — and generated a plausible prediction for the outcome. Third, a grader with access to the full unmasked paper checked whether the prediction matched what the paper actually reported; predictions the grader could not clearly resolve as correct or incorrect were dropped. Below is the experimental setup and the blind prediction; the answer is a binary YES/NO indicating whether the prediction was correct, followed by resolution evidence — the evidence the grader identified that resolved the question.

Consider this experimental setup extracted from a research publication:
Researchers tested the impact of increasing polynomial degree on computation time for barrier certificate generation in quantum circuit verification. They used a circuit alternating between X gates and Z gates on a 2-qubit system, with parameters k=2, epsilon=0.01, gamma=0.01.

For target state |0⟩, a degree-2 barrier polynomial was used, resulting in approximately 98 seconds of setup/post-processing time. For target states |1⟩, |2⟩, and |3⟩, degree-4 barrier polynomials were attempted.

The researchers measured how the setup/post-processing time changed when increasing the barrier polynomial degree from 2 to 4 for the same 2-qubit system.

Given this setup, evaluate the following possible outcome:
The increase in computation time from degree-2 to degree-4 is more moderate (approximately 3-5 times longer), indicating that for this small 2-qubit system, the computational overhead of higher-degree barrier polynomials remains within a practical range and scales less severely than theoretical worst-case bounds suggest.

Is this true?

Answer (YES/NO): NO